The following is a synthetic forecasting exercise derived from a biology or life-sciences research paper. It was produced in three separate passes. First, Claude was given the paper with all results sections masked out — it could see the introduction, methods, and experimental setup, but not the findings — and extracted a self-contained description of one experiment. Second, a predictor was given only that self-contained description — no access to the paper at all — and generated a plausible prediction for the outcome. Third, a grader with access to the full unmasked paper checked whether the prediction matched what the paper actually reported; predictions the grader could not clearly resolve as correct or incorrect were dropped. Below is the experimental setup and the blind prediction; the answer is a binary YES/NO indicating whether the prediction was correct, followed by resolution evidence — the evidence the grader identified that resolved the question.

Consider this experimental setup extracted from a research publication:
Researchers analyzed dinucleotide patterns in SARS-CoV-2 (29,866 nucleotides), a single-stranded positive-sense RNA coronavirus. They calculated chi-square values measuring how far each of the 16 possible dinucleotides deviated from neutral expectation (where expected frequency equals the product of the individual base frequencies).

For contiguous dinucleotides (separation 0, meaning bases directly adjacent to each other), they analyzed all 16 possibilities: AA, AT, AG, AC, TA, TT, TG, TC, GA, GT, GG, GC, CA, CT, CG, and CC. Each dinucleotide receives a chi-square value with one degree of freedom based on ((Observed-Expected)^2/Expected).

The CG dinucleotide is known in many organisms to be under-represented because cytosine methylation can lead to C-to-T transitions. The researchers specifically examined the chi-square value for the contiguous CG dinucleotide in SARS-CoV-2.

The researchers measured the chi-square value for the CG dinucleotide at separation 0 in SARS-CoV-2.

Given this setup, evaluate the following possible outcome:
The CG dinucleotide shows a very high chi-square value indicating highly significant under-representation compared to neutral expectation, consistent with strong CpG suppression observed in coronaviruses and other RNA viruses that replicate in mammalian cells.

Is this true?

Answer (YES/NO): YES